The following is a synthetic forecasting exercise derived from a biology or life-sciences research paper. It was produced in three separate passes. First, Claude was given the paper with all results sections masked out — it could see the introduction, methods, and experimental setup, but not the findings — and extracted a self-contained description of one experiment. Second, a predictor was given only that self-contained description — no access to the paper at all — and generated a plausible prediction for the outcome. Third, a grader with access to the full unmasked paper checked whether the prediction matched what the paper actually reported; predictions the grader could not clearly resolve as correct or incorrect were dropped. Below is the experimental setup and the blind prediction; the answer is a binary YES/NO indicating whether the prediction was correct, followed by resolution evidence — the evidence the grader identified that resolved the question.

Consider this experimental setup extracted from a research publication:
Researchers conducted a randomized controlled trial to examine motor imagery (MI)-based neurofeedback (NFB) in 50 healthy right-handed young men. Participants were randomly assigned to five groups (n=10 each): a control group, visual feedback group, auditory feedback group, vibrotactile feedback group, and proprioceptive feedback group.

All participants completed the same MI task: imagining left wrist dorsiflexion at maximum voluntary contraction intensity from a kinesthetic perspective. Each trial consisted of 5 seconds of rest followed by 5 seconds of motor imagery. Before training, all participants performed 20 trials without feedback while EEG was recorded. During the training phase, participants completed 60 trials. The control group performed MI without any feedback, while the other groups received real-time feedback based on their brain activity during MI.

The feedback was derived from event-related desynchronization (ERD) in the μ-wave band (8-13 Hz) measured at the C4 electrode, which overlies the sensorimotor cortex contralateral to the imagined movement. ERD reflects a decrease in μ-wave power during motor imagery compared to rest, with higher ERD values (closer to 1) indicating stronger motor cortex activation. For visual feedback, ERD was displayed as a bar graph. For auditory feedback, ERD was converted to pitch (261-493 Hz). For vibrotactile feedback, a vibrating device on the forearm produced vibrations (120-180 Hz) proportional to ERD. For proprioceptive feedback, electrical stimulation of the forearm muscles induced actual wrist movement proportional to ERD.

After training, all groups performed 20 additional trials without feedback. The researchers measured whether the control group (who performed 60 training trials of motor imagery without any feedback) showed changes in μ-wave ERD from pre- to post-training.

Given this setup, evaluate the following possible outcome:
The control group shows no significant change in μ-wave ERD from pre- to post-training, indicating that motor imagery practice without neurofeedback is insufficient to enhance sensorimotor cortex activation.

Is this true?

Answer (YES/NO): YES